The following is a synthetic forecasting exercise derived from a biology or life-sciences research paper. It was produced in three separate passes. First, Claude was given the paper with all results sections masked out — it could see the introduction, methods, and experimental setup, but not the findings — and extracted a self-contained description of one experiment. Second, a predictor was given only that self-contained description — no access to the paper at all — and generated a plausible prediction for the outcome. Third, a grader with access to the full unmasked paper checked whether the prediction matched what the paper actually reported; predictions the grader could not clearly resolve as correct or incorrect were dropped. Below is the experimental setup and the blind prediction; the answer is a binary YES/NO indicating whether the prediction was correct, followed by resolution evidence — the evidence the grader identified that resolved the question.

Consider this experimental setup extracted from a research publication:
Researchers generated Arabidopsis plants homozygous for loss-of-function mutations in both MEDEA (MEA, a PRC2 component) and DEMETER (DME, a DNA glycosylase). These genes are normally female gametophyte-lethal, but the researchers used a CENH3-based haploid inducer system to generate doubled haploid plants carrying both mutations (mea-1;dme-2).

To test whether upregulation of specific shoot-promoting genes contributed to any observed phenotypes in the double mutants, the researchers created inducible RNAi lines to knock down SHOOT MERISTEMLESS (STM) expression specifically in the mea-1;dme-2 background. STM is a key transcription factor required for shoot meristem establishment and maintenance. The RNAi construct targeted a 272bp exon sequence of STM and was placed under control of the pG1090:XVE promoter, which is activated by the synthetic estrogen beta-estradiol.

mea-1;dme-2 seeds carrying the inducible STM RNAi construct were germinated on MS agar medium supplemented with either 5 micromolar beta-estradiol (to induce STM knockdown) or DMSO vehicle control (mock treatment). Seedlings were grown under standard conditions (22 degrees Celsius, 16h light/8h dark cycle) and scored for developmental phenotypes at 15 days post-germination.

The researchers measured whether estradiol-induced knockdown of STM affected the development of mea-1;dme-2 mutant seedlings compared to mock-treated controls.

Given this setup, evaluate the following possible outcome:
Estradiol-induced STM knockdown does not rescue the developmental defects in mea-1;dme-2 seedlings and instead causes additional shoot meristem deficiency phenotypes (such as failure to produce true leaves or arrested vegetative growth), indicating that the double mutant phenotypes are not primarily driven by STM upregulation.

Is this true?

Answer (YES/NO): NO